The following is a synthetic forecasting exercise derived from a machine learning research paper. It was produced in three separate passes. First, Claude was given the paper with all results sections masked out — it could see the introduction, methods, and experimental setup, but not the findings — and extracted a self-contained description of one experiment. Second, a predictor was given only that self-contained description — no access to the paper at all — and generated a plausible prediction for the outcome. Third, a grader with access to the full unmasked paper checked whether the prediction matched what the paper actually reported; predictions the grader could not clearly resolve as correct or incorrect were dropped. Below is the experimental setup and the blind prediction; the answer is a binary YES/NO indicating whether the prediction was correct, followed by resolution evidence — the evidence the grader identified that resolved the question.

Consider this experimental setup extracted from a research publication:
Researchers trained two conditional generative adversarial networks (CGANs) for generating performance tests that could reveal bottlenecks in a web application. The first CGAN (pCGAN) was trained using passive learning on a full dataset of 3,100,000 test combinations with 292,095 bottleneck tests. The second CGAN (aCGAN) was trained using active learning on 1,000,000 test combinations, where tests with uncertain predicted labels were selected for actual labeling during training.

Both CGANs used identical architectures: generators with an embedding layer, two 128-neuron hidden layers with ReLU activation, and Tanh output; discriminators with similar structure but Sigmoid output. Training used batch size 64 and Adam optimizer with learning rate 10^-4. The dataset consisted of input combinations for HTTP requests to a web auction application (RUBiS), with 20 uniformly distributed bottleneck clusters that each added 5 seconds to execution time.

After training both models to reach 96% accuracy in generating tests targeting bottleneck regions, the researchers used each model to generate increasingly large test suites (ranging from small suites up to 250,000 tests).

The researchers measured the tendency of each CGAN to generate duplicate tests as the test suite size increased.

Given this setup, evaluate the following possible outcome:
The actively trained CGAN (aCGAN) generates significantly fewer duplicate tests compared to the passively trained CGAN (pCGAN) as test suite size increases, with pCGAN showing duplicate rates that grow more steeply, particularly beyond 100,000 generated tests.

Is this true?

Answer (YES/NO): NO